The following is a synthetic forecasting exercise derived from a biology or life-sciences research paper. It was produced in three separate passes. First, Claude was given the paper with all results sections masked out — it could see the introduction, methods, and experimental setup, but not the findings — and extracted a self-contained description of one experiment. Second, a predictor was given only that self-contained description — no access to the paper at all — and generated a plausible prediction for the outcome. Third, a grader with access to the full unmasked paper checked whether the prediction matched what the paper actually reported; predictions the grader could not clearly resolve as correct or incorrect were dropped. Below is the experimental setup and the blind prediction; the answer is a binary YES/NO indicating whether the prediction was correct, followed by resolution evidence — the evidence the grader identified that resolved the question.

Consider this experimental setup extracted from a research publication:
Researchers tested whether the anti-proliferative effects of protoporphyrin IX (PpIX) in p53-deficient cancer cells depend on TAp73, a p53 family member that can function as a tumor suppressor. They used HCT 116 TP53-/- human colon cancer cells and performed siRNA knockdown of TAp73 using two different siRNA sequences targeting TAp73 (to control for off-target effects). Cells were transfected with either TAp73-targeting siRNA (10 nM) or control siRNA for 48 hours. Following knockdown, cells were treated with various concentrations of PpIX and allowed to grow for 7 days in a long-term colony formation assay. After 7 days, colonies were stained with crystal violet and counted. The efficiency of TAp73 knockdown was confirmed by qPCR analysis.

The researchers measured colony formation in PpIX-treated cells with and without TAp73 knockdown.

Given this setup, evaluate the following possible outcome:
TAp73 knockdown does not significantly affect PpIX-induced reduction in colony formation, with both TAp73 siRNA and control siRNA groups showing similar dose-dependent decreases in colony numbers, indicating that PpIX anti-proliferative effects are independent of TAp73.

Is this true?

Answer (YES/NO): NO